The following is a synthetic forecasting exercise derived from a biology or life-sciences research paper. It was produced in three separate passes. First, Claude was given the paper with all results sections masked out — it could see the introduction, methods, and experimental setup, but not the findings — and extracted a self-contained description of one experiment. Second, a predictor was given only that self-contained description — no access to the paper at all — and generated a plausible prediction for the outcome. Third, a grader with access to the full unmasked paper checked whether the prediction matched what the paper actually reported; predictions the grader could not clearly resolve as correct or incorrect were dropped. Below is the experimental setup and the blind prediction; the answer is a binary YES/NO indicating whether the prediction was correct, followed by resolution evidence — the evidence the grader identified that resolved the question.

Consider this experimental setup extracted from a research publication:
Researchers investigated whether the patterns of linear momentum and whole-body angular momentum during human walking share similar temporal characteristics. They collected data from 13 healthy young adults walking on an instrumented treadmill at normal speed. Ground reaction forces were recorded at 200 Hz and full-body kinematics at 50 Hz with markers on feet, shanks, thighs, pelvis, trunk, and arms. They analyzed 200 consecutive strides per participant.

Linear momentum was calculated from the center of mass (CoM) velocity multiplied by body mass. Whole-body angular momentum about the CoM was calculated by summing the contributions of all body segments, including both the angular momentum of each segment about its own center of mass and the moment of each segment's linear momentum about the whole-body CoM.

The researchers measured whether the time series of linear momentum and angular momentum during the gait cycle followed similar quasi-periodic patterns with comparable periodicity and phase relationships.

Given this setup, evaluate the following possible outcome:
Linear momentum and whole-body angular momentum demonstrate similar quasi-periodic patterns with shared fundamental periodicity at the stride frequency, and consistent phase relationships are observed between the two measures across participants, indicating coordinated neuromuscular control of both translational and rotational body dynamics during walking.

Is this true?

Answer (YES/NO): YES